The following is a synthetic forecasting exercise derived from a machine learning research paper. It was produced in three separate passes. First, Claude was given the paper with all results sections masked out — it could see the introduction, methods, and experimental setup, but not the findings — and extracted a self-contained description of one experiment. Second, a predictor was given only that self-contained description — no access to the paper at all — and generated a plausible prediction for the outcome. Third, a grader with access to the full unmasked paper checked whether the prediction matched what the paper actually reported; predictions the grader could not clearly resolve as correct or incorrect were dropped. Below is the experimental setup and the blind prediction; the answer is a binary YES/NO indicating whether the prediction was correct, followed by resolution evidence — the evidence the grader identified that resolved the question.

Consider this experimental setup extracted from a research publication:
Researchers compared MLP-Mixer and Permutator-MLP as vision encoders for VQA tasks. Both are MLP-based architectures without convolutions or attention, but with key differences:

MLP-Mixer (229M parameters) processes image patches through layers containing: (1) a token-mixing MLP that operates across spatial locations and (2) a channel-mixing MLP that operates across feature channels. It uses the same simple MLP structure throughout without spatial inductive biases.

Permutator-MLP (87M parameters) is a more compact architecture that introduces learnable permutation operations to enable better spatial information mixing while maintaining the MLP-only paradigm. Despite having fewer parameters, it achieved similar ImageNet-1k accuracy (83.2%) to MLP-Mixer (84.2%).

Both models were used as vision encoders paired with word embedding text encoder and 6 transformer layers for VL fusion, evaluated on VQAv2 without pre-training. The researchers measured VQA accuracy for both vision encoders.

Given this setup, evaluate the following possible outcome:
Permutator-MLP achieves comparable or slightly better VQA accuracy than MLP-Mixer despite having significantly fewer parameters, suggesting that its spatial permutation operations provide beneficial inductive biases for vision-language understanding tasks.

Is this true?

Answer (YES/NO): YES